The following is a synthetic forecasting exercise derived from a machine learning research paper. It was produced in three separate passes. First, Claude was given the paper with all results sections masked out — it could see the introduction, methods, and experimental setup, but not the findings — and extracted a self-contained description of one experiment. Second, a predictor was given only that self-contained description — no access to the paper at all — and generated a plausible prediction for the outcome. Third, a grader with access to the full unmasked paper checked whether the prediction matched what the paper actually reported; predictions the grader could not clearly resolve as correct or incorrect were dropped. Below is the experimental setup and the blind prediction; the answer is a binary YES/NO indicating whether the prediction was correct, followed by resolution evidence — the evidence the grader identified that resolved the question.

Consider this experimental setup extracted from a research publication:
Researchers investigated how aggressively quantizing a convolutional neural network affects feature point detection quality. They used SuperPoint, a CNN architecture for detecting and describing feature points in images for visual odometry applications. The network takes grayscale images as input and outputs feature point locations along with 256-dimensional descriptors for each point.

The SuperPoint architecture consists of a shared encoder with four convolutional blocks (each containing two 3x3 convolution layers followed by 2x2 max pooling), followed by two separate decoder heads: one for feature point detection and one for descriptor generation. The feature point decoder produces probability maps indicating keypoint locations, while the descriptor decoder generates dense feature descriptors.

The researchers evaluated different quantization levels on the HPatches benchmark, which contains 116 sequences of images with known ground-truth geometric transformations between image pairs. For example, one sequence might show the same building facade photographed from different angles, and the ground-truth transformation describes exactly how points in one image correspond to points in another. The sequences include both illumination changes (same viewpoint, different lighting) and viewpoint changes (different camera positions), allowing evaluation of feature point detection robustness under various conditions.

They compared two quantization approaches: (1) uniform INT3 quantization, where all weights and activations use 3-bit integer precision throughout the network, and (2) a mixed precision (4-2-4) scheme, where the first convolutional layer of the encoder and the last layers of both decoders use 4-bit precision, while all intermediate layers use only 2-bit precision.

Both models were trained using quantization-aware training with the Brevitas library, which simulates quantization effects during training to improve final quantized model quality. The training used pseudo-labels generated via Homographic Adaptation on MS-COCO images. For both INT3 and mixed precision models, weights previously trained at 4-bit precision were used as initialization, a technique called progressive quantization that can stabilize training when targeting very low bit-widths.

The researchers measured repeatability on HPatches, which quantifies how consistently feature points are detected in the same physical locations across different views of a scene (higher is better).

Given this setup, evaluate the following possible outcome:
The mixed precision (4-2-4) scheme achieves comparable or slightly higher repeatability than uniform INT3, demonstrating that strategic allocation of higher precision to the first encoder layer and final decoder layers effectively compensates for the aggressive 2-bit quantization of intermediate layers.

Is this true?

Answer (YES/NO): NO